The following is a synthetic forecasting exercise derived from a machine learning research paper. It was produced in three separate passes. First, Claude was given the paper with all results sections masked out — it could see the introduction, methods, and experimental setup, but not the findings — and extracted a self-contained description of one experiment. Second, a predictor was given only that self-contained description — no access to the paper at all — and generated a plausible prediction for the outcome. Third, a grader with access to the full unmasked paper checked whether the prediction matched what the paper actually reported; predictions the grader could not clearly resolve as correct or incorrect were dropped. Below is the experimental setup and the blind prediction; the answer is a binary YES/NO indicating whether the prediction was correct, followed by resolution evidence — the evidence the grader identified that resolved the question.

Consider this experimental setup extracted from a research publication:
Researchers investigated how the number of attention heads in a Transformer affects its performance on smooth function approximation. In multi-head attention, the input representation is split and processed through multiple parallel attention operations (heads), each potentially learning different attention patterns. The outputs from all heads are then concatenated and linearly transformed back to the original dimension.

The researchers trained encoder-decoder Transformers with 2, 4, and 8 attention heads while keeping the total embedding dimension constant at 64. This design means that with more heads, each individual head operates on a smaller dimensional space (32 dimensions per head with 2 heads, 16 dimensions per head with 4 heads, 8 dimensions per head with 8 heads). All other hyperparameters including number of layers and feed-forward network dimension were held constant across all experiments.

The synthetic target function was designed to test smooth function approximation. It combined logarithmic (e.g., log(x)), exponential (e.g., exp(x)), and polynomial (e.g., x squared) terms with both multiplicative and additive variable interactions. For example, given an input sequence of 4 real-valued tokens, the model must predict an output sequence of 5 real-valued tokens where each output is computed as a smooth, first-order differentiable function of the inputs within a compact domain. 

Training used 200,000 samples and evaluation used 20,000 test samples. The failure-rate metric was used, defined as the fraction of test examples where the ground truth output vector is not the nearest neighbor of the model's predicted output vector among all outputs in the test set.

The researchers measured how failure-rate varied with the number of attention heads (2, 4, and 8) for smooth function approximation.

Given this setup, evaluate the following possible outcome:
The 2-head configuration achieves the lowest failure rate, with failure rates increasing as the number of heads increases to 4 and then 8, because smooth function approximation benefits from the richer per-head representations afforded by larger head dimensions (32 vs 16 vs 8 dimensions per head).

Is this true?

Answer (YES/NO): NO